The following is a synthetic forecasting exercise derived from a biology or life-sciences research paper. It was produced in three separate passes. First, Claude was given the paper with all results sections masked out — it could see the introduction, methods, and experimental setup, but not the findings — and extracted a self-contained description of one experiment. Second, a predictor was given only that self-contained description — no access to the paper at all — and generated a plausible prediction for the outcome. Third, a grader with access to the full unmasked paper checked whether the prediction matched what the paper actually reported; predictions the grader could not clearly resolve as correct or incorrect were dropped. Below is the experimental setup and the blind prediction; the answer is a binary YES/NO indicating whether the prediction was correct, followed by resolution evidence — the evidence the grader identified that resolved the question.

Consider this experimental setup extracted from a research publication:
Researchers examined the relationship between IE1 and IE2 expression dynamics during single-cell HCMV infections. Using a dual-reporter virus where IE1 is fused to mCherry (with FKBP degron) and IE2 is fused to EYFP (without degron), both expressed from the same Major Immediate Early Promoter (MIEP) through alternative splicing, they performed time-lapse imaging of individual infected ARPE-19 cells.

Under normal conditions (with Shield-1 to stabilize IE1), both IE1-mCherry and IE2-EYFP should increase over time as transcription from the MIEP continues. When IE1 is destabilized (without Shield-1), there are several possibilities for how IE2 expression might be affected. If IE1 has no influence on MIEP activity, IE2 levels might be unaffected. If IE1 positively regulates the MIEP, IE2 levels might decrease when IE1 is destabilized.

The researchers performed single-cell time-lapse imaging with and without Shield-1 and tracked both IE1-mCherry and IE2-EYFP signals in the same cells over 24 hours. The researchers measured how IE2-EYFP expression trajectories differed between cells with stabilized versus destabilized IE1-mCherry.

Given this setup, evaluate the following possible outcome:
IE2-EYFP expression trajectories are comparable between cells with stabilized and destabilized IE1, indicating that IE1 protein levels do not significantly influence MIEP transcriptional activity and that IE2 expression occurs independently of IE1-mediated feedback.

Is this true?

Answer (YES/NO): NO